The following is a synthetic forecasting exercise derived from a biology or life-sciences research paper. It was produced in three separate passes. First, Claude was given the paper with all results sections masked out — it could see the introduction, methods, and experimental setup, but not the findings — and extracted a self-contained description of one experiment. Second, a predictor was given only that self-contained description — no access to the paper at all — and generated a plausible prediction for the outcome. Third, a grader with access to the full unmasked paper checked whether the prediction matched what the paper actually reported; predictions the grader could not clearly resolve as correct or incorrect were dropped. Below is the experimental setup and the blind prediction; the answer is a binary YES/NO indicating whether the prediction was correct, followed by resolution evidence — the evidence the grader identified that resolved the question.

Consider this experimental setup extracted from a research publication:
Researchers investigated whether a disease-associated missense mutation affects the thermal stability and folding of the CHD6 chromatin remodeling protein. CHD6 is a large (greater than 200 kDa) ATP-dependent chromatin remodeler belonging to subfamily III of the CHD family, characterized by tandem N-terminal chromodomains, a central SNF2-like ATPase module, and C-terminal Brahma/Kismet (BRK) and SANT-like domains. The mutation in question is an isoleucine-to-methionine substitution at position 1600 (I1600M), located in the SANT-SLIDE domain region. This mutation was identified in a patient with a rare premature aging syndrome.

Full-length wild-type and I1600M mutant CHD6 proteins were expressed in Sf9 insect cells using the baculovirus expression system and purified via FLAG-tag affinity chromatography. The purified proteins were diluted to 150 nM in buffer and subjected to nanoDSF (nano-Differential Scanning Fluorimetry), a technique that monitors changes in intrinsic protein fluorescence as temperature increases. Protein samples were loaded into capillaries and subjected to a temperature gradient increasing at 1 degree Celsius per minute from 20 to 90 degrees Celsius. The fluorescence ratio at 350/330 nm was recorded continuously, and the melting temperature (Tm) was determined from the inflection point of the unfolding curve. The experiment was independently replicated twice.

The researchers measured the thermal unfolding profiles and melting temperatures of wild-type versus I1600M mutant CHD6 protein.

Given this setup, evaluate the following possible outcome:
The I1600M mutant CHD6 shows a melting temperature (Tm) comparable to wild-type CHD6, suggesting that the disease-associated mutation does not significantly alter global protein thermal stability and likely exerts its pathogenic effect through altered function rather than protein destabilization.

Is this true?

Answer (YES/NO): NO